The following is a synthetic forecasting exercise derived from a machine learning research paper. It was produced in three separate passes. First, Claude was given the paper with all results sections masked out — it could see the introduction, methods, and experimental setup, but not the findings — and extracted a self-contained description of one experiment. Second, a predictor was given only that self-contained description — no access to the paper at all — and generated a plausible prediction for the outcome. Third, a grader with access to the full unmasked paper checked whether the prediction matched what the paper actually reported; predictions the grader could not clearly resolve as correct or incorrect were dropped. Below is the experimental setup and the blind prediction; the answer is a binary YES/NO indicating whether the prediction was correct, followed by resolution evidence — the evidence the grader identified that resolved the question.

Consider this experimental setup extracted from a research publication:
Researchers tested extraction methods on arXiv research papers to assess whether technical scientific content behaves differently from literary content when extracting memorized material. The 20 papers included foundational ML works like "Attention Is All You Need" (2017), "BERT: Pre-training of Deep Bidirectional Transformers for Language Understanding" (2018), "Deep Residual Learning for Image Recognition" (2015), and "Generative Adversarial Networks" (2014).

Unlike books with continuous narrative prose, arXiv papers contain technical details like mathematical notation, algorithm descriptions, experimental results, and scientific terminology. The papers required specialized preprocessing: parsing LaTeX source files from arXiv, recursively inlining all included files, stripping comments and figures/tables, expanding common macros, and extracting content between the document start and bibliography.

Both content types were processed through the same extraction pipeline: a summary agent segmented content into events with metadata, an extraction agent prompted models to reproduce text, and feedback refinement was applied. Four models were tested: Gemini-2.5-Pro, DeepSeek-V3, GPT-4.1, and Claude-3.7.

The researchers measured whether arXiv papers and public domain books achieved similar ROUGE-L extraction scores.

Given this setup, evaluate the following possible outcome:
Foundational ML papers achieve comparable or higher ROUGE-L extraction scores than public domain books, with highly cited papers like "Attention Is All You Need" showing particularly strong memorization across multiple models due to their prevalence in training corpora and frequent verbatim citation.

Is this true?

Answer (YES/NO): NO